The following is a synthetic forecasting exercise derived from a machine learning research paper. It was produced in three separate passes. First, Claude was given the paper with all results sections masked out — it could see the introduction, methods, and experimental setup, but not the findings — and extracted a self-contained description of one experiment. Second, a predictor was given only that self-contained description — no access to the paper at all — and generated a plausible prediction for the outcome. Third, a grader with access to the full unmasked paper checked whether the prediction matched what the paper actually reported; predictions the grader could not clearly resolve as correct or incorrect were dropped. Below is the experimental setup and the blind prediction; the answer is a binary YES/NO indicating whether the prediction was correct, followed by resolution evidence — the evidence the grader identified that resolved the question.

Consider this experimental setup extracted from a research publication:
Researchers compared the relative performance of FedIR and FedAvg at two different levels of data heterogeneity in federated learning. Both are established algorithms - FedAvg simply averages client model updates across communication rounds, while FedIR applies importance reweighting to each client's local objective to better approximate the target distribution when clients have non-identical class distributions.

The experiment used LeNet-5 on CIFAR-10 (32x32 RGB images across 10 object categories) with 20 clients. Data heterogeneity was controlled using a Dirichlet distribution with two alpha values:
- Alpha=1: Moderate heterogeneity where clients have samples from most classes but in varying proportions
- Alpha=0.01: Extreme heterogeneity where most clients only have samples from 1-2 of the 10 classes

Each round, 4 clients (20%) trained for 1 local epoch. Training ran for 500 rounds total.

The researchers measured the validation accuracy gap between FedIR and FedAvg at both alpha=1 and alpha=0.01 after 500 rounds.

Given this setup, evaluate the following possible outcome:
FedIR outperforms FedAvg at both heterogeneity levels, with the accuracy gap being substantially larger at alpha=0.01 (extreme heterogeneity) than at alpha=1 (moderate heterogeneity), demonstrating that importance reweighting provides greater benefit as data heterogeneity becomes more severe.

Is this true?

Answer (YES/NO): YES